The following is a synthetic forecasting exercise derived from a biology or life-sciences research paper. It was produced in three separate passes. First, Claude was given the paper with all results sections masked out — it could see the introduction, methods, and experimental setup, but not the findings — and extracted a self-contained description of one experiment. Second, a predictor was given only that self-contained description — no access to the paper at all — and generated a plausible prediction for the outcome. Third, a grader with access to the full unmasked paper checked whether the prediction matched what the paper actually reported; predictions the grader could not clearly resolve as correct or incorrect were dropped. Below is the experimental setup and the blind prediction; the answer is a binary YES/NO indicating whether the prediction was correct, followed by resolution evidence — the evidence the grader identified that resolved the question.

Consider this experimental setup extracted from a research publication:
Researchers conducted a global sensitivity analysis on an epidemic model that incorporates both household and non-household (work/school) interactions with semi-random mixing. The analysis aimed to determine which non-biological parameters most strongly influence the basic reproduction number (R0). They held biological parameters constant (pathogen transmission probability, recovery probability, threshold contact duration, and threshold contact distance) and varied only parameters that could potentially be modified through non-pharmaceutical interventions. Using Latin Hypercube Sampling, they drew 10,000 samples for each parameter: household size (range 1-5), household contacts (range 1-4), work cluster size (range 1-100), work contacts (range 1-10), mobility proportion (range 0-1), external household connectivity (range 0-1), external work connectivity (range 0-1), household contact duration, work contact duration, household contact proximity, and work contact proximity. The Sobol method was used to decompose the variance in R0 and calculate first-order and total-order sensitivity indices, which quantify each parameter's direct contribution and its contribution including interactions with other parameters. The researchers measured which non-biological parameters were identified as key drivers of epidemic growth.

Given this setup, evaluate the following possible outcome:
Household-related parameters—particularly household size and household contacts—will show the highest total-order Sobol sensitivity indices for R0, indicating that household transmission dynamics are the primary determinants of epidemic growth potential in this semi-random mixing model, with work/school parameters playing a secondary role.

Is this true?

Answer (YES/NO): NO